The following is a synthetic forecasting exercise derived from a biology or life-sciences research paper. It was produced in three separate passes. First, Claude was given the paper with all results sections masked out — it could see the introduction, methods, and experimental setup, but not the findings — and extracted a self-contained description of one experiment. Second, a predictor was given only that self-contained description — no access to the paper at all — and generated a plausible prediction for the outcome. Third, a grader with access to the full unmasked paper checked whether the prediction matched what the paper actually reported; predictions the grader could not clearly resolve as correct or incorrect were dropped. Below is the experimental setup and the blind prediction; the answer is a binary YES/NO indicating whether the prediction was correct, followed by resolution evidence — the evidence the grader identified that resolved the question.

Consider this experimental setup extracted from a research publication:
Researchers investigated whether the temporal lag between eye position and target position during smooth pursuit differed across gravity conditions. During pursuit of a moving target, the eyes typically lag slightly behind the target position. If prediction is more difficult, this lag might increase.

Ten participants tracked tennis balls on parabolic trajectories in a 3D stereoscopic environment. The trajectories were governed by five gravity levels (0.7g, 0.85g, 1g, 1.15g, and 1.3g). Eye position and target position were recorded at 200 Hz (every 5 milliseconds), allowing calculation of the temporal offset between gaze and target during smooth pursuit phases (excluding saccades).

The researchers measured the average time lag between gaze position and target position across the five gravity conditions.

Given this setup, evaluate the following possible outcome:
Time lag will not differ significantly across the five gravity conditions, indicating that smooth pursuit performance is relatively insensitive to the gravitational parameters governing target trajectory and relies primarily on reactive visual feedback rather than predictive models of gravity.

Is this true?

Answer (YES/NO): NO